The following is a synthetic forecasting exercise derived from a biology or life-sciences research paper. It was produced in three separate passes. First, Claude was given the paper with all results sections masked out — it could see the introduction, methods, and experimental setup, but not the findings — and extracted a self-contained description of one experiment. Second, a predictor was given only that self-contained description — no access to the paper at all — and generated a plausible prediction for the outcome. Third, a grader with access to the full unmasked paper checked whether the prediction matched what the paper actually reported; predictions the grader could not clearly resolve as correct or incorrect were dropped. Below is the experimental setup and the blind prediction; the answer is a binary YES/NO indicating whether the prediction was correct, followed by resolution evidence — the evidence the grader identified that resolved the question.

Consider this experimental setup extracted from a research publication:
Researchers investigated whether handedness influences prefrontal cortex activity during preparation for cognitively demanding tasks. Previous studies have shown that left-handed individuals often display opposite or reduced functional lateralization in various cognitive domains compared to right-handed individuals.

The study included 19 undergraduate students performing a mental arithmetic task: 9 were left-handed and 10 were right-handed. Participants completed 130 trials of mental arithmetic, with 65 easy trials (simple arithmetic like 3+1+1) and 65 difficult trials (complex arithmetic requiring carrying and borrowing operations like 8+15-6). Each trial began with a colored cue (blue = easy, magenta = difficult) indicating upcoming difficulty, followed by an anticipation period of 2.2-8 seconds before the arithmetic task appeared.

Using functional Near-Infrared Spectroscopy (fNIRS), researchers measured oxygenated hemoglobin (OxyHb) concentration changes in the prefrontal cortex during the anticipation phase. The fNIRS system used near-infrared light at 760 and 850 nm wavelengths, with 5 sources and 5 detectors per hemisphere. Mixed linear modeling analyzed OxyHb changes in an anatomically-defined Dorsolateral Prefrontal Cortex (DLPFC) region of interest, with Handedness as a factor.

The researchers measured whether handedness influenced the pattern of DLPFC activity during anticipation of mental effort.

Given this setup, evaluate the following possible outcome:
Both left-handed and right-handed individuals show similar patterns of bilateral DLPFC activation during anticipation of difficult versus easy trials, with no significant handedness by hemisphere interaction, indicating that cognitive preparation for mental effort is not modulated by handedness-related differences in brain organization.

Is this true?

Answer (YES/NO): NO